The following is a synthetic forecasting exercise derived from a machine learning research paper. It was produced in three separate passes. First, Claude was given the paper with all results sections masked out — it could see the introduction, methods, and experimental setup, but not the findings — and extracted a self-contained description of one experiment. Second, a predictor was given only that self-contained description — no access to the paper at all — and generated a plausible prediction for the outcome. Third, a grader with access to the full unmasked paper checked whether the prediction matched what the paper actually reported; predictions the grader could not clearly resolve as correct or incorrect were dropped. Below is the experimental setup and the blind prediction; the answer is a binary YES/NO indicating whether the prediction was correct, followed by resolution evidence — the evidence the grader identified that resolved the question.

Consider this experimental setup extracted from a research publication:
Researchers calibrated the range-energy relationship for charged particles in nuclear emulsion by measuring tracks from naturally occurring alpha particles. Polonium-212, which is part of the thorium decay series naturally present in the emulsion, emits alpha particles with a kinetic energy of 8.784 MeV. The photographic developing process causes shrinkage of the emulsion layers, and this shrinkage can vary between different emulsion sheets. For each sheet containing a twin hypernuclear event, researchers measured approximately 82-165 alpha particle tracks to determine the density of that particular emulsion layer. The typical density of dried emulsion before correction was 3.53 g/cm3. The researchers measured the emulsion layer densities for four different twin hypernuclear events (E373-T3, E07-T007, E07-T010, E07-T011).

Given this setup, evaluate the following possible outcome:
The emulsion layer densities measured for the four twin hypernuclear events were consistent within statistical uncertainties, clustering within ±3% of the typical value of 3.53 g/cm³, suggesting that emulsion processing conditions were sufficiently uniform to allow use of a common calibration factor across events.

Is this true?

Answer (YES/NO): NO